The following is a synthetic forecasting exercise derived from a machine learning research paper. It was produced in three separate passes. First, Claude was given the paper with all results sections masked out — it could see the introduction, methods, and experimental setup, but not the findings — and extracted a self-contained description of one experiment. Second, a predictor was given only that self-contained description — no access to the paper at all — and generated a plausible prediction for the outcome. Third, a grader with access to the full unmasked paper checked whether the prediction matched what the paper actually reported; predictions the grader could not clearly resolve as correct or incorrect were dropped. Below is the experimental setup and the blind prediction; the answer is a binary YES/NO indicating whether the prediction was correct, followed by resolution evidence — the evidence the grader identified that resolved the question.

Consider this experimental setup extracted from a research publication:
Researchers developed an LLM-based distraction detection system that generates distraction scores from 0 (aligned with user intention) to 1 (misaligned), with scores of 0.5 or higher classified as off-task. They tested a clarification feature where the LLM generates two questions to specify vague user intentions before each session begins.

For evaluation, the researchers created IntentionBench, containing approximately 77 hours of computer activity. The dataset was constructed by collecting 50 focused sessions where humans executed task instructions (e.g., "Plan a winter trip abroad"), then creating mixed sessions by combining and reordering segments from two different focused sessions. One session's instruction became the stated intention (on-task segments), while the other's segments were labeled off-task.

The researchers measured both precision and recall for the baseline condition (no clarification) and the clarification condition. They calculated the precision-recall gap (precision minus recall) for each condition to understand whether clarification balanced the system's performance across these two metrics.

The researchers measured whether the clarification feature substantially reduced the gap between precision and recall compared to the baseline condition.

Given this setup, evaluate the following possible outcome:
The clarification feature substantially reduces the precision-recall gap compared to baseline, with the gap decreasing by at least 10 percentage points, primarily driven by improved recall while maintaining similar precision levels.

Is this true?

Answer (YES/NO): NO